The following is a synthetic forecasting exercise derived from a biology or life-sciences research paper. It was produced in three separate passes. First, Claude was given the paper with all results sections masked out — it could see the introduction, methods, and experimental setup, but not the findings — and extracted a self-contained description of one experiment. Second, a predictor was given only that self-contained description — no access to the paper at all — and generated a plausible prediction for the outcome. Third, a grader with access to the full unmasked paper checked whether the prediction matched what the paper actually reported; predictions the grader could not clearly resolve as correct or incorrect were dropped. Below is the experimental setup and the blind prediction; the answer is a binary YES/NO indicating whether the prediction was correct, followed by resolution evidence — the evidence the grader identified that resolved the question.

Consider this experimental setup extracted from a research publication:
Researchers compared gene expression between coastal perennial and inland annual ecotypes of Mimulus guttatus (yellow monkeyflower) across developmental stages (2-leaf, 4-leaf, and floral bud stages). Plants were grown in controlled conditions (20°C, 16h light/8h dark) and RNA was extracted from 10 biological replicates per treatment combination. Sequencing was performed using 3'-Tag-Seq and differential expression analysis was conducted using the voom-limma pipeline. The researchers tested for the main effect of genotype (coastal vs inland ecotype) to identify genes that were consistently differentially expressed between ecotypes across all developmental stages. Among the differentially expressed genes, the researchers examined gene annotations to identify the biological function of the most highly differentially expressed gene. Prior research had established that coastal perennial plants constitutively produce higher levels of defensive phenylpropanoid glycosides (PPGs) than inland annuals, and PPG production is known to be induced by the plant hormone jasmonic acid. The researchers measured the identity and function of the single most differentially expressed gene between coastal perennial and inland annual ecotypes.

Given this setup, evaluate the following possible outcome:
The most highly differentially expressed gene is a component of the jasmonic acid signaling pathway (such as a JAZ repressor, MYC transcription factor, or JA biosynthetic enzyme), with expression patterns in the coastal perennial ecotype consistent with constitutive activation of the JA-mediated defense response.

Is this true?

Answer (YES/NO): NO